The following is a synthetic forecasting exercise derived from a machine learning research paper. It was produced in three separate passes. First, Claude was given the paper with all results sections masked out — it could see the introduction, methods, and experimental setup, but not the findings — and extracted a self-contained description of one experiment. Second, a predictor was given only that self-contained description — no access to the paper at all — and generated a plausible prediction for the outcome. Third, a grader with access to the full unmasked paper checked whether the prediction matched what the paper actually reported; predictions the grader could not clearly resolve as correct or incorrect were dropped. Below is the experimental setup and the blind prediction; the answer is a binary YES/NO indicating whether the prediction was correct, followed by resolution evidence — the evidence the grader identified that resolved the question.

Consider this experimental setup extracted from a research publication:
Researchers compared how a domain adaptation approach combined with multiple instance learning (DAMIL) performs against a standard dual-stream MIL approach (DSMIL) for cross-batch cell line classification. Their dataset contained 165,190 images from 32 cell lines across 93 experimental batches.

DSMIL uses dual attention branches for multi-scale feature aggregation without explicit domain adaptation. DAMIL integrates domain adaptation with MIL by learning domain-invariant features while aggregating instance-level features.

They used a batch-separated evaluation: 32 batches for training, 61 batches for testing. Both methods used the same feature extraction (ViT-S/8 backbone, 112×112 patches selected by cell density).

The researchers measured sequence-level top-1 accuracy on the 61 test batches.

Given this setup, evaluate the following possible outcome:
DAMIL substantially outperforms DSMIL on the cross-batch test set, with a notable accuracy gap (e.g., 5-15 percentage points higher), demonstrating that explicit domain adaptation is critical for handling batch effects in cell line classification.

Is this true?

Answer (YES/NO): NO